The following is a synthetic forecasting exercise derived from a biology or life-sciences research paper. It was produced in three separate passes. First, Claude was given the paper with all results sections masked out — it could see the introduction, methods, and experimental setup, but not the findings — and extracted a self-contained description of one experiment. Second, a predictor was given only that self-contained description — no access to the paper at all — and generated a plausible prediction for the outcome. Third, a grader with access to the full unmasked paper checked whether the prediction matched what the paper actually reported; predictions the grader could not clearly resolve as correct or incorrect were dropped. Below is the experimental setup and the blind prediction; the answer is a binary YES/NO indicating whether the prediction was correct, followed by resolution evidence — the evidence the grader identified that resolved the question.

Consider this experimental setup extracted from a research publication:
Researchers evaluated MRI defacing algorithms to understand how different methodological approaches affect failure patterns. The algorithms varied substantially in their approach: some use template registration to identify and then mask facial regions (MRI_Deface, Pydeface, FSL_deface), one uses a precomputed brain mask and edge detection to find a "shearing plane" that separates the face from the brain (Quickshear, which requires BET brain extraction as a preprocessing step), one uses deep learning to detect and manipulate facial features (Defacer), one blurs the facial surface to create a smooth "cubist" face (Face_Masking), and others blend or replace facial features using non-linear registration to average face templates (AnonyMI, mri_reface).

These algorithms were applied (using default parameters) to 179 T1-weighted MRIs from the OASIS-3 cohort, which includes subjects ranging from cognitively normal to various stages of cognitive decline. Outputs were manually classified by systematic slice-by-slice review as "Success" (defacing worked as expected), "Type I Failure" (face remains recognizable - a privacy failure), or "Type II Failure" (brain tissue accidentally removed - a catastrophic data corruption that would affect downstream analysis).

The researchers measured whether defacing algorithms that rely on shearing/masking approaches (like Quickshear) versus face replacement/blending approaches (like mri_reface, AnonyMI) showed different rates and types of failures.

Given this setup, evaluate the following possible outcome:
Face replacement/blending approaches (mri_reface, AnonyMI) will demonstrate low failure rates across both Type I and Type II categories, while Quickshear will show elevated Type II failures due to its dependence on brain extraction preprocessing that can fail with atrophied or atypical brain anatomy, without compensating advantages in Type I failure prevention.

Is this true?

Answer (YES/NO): YES